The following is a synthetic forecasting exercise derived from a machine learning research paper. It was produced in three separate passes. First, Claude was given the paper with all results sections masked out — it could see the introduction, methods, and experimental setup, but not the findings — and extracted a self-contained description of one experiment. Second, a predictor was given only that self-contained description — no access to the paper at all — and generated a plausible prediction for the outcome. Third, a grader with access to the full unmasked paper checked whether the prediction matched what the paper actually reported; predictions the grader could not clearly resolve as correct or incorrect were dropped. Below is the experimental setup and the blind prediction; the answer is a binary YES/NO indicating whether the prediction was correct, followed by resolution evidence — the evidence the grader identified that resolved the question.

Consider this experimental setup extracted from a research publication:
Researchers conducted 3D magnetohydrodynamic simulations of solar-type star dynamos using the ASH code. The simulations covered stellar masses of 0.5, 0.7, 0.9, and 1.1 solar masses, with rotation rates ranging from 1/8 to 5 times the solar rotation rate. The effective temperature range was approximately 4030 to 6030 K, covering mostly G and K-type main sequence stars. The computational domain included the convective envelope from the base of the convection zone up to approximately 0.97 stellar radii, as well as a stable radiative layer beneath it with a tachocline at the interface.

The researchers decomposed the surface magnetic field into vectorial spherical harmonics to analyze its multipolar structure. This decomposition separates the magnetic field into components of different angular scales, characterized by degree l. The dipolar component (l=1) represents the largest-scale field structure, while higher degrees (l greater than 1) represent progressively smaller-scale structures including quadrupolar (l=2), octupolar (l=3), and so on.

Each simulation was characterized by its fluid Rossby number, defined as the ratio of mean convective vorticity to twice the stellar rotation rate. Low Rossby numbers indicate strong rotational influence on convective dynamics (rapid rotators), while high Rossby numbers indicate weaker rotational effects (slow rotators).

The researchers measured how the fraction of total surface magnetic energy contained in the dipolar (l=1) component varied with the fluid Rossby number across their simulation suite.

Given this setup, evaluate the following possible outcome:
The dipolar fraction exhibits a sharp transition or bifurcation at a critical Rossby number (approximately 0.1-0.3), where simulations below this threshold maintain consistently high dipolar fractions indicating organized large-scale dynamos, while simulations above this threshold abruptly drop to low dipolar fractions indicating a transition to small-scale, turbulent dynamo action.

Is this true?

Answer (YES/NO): NO